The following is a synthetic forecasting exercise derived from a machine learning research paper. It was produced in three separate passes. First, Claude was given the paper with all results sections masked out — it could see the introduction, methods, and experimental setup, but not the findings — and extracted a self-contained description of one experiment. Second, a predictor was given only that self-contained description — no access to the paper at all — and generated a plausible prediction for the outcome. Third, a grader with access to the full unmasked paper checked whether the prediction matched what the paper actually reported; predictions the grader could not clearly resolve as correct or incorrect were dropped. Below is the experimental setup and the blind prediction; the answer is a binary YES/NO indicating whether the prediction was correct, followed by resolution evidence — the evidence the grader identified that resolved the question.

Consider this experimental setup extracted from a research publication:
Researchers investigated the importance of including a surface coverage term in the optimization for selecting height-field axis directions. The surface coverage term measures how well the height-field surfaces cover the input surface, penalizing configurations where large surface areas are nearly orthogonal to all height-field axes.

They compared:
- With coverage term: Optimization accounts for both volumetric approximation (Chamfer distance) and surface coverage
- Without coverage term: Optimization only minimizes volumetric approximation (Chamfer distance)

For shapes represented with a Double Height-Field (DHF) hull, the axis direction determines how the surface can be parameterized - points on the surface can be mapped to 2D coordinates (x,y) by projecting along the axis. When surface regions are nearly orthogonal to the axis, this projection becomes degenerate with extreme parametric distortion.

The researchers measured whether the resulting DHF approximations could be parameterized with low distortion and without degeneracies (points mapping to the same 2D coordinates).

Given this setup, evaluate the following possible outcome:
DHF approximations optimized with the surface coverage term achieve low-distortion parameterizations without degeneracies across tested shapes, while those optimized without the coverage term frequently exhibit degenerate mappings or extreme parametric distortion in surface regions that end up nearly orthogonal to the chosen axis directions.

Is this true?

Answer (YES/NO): YES